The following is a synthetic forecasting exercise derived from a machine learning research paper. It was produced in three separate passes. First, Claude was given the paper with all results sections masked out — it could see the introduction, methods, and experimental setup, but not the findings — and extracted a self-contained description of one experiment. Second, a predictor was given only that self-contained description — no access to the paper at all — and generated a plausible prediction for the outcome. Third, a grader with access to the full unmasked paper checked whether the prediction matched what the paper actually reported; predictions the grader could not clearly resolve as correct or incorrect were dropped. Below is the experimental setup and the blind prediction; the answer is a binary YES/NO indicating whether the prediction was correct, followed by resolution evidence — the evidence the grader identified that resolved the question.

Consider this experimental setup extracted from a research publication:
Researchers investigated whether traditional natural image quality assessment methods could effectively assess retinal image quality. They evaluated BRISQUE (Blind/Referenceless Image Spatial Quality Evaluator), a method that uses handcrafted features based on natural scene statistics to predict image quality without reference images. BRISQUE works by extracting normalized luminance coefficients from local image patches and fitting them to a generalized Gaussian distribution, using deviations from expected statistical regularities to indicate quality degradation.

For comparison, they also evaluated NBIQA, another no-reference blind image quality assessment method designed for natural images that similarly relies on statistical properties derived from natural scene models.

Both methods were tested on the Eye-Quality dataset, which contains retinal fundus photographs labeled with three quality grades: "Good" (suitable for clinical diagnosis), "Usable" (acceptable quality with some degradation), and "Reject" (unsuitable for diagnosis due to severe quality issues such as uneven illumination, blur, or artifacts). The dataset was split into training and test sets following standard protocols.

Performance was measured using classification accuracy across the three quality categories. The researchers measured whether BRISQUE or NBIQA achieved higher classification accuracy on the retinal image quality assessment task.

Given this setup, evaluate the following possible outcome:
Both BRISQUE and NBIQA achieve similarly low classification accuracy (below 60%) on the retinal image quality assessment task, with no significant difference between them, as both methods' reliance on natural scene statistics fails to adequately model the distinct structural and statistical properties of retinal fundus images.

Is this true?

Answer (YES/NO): NO